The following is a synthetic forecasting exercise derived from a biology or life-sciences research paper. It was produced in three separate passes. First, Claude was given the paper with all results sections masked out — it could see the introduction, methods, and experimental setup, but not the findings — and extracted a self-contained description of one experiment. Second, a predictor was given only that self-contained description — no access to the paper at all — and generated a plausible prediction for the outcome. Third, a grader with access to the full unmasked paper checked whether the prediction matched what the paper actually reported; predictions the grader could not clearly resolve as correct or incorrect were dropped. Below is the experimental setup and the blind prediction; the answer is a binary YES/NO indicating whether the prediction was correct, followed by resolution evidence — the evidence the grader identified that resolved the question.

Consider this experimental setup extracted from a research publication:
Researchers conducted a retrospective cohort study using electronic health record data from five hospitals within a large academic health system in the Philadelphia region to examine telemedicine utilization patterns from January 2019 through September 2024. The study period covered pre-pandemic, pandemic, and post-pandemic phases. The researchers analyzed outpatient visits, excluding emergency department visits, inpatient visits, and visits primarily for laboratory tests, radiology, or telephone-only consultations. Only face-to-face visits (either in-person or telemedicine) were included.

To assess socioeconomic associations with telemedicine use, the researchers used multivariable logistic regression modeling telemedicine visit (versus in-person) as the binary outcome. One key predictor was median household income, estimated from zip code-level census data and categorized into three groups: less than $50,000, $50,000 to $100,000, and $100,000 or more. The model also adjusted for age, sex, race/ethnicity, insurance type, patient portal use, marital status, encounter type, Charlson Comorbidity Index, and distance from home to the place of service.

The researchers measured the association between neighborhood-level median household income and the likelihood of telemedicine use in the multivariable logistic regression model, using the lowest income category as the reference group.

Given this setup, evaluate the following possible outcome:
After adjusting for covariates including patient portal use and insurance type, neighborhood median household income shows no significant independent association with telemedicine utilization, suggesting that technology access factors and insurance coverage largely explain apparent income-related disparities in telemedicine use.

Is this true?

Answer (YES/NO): NO